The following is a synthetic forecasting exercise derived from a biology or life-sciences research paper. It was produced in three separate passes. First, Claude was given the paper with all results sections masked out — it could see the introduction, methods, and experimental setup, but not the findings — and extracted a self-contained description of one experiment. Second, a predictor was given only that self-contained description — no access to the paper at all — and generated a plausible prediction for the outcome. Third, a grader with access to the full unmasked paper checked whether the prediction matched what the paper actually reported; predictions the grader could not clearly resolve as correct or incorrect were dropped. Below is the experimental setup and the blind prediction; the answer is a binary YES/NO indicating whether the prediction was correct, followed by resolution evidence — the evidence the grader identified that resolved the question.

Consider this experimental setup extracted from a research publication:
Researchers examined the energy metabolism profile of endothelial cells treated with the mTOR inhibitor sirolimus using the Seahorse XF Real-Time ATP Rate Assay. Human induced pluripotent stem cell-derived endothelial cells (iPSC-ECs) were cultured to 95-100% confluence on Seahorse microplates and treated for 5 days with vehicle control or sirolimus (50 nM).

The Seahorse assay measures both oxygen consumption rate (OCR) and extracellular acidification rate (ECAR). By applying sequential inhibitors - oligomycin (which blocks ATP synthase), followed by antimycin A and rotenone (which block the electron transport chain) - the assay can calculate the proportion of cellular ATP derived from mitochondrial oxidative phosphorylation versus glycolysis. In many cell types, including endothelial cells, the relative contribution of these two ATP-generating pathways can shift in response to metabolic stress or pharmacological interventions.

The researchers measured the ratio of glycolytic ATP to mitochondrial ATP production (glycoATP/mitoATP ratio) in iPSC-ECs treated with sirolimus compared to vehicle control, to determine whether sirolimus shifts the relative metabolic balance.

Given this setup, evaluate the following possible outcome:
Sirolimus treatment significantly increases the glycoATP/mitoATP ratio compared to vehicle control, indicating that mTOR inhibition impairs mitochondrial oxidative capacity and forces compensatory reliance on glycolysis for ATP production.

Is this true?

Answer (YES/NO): NO